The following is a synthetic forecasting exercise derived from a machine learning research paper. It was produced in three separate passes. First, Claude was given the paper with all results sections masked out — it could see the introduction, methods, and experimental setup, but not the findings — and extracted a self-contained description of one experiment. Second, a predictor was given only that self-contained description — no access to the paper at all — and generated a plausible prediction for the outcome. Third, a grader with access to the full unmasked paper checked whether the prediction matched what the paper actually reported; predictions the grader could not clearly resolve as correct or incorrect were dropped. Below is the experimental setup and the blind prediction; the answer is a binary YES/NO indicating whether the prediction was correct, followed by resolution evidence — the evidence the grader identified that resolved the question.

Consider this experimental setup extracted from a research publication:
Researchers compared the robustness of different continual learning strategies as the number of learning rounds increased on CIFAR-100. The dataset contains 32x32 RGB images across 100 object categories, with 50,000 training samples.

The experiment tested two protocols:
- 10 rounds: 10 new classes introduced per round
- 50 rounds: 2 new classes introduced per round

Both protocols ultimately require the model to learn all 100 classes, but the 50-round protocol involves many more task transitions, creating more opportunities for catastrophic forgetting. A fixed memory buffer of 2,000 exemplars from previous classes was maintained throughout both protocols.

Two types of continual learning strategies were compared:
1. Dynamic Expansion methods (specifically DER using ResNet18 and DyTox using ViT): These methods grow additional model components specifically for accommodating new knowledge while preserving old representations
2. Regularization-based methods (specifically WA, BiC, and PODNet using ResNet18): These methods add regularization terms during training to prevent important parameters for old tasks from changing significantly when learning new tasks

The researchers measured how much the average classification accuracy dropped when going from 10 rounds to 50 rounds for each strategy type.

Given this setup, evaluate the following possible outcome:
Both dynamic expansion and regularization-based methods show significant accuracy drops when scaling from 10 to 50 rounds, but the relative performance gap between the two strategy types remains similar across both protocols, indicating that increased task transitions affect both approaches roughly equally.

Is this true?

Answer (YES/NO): NO